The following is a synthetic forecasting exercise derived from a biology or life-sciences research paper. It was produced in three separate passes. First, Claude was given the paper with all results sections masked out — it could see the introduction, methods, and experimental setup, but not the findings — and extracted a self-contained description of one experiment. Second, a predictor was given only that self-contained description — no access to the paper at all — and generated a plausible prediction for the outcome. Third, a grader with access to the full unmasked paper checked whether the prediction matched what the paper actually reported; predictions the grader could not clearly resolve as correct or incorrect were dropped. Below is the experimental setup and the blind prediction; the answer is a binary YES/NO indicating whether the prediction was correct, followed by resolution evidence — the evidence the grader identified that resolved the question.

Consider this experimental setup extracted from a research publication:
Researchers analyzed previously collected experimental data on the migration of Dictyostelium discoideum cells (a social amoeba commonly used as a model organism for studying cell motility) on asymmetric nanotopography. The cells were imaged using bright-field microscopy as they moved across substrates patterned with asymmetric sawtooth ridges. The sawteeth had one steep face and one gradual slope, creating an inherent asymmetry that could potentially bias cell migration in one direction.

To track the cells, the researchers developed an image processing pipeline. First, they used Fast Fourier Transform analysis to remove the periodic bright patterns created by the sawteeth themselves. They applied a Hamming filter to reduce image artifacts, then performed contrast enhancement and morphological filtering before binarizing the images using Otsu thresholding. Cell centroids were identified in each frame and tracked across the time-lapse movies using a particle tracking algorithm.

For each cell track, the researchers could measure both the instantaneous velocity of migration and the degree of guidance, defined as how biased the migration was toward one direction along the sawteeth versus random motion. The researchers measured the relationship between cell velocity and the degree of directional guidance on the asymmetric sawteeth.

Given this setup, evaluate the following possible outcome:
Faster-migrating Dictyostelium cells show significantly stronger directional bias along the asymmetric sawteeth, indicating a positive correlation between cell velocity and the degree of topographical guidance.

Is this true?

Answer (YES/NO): YES